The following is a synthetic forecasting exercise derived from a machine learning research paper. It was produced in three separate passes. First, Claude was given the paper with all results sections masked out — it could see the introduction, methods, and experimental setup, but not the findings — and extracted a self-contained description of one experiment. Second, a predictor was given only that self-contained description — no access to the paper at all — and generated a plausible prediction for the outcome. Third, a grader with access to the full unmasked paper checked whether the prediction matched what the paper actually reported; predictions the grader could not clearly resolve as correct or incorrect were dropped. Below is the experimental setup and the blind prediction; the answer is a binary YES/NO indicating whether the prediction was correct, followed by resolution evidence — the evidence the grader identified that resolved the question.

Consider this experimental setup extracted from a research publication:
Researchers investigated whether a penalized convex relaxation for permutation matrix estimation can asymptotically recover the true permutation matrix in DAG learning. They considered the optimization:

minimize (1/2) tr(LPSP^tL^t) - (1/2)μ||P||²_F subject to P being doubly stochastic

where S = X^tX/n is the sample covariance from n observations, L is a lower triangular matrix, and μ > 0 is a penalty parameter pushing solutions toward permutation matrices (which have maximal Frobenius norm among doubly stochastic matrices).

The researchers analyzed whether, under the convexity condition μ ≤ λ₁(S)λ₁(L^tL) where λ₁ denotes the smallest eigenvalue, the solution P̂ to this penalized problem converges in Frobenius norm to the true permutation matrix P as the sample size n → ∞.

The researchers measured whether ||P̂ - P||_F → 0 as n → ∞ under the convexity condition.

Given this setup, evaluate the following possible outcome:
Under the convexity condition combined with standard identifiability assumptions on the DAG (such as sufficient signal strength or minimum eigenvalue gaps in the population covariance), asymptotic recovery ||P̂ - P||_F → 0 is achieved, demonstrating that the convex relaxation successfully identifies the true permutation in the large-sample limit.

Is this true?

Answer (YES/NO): NO